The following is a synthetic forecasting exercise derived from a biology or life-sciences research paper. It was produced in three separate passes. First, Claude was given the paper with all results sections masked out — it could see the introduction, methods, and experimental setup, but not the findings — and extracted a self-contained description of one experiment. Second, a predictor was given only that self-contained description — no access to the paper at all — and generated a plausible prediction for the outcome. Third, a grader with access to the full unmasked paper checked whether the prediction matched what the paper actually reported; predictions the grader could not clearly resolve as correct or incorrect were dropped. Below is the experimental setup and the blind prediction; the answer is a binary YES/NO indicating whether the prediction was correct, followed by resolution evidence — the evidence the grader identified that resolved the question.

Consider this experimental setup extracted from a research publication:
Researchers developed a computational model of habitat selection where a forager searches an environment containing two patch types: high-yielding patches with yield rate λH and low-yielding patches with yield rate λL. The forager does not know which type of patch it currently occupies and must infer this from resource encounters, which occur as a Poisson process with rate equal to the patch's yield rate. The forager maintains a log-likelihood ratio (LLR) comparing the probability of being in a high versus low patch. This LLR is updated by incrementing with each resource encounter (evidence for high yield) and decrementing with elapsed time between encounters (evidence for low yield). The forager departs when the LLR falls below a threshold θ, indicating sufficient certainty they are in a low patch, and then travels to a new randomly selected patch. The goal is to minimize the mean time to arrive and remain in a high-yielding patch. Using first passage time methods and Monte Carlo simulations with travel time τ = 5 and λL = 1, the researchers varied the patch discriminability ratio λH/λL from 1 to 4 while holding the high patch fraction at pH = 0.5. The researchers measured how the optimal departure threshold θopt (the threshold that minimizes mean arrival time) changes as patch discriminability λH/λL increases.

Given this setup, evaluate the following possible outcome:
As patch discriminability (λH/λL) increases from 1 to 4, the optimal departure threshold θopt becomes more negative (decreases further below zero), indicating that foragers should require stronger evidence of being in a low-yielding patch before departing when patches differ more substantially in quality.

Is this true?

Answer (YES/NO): YES